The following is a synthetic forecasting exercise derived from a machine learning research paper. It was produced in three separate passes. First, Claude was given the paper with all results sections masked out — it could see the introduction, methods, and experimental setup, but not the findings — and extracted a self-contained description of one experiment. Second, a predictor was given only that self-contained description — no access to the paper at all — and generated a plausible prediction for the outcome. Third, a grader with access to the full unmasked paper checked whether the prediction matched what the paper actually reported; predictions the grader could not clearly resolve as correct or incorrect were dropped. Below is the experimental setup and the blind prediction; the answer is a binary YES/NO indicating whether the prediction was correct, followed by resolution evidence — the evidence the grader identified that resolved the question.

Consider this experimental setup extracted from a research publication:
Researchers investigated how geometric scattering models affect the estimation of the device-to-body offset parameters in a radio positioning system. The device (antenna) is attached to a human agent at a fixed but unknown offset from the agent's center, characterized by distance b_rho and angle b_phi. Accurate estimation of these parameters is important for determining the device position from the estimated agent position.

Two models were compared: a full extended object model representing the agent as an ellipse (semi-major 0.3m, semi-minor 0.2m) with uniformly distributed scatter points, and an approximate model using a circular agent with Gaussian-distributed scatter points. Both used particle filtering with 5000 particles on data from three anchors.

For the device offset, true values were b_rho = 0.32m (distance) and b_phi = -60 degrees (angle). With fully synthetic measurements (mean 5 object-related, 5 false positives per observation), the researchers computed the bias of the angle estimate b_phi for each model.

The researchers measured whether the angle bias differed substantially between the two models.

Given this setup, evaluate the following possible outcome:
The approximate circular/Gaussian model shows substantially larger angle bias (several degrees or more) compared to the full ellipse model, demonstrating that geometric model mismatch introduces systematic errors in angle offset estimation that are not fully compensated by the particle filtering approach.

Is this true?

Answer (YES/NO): NO